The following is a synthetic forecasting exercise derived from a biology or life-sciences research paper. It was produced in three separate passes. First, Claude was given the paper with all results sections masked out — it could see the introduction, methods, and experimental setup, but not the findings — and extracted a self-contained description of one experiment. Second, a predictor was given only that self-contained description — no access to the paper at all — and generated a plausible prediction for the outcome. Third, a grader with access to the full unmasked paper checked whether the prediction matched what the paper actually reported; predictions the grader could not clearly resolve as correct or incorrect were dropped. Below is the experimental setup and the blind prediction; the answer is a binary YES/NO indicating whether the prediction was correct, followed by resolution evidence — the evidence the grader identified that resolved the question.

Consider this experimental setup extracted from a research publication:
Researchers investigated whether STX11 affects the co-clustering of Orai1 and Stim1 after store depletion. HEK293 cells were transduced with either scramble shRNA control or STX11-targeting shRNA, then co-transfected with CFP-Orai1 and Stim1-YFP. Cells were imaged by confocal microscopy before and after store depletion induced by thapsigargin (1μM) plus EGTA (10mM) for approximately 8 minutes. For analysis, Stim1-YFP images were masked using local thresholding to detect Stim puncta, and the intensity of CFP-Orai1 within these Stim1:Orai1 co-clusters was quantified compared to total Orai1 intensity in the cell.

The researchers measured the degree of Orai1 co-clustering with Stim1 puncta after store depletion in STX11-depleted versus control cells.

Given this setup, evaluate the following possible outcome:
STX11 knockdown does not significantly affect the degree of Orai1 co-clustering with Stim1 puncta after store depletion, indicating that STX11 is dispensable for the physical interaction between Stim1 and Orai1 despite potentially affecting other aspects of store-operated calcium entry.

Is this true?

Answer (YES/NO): NO